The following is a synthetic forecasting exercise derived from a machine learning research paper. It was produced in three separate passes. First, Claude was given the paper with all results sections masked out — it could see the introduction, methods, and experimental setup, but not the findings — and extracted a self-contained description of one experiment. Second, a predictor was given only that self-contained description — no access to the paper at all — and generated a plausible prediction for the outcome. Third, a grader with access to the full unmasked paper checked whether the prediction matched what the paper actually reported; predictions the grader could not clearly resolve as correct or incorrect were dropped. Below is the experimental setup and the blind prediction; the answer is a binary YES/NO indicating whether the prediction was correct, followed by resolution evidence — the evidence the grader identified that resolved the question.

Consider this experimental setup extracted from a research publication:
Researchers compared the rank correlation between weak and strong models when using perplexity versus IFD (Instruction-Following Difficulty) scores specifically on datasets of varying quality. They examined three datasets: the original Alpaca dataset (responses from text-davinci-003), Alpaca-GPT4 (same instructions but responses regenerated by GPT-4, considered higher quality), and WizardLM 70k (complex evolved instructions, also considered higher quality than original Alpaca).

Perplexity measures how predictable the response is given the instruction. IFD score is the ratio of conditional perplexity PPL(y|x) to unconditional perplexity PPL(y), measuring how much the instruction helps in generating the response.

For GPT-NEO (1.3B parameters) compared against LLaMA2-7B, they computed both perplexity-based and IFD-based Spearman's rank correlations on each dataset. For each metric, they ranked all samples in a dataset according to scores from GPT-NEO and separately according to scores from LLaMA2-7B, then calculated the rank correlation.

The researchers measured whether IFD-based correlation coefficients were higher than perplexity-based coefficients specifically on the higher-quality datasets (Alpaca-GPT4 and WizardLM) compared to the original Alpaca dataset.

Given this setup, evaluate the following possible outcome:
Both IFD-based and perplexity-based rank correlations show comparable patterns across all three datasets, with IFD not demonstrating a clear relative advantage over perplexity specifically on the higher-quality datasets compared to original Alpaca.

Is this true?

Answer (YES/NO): NO